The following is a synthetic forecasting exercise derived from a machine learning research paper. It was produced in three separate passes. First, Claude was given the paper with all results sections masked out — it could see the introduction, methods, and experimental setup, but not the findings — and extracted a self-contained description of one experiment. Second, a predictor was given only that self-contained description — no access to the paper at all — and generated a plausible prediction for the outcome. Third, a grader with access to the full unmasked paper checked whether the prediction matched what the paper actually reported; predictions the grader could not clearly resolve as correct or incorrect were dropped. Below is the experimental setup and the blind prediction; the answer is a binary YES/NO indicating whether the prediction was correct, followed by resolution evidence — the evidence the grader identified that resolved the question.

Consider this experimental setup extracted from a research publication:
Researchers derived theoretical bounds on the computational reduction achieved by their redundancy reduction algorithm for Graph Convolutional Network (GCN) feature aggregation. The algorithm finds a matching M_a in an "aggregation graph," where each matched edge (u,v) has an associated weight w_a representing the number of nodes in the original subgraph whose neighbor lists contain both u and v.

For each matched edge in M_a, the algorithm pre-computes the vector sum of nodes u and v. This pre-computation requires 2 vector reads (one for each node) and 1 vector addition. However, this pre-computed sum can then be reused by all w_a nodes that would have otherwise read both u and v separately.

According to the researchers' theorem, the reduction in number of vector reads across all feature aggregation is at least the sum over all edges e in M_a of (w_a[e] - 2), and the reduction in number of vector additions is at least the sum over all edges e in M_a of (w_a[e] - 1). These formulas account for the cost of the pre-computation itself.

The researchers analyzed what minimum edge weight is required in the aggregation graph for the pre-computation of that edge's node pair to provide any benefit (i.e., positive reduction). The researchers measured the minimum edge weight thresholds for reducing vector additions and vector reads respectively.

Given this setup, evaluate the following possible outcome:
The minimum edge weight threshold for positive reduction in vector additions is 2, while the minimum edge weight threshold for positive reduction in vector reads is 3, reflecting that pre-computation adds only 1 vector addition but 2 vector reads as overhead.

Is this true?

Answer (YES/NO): YES